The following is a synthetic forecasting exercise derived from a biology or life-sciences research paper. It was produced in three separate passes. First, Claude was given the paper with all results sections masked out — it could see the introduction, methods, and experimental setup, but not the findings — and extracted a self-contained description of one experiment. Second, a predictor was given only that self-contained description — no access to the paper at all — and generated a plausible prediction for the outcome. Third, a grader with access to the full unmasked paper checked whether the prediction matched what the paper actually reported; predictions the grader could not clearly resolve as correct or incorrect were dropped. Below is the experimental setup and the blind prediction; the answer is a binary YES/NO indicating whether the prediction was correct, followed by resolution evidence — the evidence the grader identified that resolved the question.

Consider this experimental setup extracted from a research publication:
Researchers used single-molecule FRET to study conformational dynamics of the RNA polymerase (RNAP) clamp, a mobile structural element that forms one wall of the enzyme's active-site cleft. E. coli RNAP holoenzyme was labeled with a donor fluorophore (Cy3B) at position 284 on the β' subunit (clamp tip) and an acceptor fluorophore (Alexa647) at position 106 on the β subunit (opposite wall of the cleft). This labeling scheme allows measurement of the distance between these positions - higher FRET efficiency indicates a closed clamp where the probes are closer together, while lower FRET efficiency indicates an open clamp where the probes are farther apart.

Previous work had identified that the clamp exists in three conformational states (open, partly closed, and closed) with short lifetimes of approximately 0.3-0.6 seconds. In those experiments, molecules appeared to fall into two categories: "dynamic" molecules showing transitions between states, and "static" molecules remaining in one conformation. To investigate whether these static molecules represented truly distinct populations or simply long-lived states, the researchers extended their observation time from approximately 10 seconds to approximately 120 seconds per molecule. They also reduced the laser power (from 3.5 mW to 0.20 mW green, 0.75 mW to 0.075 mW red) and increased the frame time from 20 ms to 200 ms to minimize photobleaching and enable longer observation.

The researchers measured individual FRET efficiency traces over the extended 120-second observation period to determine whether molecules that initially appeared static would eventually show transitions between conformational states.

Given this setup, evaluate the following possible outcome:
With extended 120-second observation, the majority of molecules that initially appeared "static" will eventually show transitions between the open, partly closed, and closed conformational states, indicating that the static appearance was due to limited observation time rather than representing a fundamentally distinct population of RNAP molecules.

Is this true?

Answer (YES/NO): YES